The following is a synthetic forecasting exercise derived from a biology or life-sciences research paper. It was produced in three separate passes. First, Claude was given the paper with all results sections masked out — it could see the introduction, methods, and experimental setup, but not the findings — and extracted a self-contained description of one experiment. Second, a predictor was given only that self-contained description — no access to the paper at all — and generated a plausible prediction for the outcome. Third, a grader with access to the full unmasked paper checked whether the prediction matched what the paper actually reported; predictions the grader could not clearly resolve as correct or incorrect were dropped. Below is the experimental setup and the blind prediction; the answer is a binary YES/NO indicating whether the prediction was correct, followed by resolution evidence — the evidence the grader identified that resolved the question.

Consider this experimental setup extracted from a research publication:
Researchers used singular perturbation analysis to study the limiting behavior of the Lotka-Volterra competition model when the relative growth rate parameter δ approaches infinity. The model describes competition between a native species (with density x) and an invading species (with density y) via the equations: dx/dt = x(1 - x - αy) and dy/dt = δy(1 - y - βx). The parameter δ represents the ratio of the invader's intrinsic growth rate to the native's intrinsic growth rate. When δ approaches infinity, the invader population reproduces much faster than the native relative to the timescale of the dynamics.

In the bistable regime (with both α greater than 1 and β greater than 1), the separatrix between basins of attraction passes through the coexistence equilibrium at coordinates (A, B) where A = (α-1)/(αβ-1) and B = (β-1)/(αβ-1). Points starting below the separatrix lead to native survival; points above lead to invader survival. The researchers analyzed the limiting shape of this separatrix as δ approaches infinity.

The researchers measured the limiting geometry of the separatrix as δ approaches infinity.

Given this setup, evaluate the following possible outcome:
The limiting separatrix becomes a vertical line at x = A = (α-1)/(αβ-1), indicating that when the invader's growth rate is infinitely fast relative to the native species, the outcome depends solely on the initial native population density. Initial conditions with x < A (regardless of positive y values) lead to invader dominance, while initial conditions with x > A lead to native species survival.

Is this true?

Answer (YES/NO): YES